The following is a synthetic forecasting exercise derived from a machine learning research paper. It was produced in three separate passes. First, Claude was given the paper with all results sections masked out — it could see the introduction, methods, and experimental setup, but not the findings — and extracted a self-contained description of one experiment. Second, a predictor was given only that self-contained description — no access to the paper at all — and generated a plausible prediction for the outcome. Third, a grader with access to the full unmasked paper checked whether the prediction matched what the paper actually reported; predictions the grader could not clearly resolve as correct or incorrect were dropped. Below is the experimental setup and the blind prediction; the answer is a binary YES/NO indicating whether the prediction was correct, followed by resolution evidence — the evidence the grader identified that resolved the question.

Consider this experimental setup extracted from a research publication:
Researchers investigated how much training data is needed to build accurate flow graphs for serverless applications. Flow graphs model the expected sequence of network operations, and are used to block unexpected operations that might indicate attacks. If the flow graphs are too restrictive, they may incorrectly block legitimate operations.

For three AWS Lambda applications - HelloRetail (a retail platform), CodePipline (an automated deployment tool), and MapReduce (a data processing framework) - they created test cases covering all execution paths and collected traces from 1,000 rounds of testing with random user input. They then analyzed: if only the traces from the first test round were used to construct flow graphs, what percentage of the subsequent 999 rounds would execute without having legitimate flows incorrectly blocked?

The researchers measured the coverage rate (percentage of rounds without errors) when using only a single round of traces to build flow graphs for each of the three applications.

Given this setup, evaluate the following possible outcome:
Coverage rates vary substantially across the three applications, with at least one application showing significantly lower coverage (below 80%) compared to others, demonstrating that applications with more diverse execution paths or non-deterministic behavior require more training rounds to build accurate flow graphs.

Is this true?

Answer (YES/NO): YES